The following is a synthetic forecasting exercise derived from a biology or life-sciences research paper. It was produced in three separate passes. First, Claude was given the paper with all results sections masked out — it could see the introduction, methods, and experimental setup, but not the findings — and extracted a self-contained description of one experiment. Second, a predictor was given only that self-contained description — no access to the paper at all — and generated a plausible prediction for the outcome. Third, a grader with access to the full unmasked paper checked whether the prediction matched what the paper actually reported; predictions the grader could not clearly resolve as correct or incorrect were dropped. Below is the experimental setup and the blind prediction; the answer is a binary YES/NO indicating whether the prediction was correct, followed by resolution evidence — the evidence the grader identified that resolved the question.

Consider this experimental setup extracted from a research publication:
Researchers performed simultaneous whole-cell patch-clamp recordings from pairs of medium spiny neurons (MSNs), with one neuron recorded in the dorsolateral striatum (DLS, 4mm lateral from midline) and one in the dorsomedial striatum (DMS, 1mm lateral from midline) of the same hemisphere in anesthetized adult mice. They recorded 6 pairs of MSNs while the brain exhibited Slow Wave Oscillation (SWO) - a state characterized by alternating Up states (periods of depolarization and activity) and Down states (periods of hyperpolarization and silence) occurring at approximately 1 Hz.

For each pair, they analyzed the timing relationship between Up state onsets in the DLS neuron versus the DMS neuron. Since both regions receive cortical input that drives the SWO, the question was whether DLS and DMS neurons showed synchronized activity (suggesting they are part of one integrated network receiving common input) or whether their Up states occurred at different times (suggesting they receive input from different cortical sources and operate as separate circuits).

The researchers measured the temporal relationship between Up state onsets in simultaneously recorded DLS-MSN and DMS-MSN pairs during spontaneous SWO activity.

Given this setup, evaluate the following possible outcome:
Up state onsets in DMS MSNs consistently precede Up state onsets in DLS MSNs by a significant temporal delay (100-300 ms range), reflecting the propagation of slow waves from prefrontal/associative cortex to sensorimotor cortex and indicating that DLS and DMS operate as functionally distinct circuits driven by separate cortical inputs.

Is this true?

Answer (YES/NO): NO